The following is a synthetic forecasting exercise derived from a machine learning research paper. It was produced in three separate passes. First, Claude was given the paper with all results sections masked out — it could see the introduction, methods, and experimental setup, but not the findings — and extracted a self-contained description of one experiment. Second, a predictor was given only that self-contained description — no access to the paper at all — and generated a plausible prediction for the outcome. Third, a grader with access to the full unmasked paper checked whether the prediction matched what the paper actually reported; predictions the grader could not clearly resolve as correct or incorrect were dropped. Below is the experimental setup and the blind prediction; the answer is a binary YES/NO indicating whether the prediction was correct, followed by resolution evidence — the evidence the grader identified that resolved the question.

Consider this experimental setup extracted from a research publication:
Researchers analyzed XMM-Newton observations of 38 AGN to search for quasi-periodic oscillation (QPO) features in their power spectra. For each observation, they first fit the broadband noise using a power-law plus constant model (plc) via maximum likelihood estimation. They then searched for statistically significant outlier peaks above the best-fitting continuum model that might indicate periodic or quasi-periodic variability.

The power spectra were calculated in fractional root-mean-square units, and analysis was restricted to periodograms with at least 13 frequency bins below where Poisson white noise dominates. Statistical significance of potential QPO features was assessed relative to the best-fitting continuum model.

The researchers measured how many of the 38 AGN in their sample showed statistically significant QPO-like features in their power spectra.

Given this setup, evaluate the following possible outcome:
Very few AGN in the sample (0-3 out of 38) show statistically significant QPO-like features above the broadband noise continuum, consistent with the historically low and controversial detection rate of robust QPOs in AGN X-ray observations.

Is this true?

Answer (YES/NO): NO